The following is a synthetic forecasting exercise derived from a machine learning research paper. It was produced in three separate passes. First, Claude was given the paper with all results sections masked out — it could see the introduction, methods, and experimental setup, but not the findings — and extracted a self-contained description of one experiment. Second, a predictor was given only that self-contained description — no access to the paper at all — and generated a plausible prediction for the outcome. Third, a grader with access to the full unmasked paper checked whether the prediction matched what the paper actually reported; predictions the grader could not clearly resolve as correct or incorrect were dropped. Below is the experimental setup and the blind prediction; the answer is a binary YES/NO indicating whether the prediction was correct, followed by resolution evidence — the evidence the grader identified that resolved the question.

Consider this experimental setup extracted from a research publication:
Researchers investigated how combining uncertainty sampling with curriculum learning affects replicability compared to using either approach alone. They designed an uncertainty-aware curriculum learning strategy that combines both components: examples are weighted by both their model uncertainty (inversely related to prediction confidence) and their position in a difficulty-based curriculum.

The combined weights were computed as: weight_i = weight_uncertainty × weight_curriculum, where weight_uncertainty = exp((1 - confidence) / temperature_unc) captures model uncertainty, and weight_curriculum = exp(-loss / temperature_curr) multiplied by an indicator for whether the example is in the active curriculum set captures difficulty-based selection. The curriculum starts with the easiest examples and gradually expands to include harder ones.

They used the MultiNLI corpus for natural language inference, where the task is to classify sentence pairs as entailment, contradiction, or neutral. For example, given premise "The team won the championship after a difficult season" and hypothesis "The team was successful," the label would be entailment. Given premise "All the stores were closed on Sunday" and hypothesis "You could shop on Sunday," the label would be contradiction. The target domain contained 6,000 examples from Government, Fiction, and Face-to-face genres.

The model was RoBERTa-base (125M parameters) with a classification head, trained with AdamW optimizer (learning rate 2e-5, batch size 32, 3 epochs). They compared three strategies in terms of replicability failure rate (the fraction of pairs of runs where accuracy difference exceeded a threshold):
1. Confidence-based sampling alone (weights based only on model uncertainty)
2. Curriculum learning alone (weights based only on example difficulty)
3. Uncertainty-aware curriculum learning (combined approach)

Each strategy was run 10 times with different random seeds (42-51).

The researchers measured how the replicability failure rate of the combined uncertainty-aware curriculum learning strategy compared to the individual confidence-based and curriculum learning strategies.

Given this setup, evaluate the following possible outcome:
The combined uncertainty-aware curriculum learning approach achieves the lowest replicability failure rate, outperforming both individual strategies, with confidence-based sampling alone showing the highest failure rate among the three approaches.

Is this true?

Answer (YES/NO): NO